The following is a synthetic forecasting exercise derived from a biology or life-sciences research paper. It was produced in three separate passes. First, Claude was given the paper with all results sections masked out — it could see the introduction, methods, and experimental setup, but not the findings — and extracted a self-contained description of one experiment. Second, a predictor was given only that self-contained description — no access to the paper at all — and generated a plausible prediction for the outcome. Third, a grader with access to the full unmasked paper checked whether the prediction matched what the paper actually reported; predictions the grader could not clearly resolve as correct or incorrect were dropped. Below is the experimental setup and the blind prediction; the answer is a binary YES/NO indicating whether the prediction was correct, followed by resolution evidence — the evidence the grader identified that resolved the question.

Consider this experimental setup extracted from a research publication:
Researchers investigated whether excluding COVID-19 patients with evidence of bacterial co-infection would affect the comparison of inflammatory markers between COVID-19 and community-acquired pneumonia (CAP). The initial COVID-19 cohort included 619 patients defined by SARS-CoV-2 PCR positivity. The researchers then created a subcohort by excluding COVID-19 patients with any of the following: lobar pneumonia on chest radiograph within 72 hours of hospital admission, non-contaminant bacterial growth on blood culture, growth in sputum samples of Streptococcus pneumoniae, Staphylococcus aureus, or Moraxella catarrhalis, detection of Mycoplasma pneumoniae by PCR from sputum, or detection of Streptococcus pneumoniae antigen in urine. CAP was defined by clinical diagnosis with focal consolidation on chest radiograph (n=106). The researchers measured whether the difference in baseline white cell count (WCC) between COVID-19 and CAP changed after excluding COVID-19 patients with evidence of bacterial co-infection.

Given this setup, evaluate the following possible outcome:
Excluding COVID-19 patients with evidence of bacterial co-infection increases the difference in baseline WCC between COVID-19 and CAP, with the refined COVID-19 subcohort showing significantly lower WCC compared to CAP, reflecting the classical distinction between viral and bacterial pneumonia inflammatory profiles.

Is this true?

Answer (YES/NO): NO